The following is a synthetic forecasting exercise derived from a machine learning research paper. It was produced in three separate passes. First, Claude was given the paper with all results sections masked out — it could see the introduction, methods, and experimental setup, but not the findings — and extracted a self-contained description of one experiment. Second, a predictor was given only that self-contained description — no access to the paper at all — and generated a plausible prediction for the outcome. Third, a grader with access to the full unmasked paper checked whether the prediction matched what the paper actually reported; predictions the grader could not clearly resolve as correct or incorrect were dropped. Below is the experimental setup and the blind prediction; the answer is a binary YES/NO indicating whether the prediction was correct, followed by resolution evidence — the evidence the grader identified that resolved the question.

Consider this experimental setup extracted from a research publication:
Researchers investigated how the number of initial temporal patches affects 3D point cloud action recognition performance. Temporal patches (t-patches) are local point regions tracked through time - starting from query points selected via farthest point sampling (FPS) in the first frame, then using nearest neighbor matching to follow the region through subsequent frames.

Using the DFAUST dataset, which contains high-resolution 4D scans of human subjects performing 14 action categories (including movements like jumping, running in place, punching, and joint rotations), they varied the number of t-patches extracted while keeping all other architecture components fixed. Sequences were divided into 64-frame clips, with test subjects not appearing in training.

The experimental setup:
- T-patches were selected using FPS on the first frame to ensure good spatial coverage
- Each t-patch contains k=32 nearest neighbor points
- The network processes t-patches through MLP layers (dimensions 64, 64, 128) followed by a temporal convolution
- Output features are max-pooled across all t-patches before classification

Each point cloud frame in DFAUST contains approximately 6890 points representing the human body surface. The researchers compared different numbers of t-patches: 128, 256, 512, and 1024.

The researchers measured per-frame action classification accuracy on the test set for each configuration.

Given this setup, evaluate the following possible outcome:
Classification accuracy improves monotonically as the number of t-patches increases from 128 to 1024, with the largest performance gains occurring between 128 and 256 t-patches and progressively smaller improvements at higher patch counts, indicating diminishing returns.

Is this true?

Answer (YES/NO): NO